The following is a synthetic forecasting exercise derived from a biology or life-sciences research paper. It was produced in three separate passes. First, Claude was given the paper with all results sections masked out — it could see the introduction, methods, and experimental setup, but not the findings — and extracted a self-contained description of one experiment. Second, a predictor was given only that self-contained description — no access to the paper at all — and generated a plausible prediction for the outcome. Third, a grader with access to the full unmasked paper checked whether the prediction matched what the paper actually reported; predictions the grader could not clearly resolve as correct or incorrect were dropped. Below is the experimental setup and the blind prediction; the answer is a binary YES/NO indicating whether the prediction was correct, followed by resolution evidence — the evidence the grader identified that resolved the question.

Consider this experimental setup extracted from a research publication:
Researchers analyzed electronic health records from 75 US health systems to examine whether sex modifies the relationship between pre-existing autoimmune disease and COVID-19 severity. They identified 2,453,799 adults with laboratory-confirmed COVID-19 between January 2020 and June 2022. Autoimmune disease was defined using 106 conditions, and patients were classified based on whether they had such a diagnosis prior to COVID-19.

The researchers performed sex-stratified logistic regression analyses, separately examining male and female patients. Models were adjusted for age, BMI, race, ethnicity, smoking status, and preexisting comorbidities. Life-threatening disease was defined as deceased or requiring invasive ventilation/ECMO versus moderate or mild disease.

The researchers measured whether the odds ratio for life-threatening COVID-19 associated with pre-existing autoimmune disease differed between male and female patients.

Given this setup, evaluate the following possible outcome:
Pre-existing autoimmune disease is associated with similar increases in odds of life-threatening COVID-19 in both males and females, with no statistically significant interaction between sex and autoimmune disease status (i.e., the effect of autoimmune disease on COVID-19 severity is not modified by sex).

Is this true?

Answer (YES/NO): YES